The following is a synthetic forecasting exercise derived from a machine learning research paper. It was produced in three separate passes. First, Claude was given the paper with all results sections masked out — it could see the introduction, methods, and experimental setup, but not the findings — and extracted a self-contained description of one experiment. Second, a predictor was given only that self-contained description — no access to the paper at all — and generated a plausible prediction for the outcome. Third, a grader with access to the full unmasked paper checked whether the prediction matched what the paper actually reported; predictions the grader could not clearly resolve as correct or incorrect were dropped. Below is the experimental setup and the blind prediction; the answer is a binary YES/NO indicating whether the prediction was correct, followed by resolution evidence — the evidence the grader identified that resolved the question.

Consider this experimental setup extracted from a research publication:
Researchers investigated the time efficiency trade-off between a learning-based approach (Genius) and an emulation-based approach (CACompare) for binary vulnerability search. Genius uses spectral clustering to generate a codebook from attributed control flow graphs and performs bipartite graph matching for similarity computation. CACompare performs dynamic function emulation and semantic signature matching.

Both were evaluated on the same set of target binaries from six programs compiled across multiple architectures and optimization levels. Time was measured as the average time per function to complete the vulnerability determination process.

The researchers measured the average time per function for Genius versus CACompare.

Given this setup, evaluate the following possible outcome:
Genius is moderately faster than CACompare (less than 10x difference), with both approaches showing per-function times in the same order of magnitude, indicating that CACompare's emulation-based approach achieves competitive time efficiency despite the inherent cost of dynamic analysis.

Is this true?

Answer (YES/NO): NO